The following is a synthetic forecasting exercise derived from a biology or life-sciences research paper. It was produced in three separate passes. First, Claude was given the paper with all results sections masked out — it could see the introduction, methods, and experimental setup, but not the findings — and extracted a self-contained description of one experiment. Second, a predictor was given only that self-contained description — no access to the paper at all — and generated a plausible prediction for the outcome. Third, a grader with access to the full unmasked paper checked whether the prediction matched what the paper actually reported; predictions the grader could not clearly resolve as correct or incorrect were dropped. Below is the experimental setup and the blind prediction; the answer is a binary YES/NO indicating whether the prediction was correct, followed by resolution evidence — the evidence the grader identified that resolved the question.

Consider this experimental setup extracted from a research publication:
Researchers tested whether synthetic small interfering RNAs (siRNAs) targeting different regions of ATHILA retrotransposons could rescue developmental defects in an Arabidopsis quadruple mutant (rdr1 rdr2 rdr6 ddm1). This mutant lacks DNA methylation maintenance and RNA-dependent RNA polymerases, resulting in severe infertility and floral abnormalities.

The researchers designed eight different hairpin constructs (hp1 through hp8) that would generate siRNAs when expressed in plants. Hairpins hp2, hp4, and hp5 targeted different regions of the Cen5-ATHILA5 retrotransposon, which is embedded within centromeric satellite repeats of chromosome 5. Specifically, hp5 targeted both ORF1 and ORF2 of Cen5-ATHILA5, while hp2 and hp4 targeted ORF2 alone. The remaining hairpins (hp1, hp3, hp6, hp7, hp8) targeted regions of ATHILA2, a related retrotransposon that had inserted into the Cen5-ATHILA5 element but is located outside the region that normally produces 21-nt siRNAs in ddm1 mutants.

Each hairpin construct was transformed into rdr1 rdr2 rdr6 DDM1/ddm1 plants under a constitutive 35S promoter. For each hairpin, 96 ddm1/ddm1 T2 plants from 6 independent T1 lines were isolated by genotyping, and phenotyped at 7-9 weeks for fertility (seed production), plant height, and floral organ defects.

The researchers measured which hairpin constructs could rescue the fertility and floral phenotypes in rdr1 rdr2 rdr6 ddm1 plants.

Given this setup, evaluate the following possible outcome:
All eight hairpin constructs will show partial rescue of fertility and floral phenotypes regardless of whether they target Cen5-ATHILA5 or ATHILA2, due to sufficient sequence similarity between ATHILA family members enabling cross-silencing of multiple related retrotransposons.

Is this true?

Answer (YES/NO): NO